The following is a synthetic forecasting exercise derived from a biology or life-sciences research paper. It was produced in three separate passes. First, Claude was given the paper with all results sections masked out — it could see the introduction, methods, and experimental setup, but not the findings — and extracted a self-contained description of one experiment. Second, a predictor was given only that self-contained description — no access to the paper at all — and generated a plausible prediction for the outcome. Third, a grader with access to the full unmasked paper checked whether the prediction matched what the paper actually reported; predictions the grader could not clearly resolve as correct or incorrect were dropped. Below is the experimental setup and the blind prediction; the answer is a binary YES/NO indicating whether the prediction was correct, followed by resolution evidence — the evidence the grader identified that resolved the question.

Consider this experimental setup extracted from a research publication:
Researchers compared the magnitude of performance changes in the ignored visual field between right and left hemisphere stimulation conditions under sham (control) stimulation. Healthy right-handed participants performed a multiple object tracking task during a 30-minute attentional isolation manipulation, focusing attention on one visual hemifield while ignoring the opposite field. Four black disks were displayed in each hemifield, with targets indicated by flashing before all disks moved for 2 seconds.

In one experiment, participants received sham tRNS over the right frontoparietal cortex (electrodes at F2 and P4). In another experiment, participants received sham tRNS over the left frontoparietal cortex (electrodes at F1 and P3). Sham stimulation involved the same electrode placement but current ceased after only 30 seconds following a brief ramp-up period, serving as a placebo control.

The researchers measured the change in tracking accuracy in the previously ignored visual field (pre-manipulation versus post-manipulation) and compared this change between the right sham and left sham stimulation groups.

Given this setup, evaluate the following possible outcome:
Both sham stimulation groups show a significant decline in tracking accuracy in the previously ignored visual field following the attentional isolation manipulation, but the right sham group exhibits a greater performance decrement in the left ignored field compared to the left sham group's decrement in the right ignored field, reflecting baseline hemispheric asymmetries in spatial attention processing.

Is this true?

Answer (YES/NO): NO